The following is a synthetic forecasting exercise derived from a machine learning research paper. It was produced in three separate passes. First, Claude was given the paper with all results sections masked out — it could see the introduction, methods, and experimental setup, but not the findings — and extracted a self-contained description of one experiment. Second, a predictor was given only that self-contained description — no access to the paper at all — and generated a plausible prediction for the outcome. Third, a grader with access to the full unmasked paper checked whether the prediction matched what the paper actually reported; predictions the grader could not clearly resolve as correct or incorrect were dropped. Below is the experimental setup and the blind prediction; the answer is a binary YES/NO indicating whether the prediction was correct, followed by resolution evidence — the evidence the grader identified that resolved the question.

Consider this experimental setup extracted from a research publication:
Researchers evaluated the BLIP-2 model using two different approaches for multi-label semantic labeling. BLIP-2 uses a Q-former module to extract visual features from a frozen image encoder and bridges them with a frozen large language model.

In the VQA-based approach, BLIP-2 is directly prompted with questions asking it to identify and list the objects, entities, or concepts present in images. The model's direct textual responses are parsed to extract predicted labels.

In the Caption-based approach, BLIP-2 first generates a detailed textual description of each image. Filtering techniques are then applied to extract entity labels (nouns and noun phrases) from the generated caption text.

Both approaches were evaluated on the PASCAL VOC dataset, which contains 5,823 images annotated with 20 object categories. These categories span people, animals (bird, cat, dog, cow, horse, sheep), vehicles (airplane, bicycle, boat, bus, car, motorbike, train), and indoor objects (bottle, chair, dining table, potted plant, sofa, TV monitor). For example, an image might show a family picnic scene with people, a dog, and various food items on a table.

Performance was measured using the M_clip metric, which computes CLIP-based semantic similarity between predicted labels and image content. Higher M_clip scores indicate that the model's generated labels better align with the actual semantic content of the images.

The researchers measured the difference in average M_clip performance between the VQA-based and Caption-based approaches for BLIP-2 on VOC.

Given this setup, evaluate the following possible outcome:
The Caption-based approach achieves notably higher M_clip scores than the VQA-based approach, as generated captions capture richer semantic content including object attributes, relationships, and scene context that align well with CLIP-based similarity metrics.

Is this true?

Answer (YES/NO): YES